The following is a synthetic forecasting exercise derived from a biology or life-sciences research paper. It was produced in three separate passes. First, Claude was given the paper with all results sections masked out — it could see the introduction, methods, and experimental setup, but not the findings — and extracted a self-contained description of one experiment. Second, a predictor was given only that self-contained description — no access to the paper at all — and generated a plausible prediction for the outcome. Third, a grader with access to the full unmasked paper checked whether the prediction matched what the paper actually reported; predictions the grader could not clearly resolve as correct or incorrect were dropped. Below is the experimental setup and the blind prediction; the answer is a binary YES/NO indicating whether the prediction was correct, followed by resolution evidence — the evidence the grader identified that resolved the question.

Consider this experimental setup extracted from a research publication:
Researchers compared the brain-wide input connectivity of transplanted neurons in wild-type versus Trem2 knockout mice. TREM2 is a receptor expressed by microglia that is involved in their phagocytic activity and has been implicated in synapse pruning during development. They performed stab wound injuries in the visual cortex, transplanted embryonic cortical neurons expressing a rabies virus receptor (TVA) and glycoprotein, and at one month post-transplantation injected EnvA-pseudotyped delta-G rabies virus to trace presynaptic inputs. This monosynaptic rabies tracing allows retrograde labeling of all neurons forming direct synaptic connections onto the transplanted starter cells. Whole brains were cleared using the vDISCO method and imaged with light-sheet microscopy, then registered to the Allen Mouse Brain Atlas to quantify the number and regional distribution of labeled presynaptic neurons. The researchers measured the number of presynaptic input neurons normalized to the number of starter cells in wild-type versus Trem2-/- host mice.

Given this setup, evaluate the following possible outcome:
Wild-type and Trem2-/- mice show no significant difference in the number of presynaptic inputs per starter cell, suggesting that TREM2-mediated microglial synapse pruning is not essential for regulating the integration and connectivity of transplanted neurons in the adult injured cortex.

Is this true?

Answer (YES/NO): NO